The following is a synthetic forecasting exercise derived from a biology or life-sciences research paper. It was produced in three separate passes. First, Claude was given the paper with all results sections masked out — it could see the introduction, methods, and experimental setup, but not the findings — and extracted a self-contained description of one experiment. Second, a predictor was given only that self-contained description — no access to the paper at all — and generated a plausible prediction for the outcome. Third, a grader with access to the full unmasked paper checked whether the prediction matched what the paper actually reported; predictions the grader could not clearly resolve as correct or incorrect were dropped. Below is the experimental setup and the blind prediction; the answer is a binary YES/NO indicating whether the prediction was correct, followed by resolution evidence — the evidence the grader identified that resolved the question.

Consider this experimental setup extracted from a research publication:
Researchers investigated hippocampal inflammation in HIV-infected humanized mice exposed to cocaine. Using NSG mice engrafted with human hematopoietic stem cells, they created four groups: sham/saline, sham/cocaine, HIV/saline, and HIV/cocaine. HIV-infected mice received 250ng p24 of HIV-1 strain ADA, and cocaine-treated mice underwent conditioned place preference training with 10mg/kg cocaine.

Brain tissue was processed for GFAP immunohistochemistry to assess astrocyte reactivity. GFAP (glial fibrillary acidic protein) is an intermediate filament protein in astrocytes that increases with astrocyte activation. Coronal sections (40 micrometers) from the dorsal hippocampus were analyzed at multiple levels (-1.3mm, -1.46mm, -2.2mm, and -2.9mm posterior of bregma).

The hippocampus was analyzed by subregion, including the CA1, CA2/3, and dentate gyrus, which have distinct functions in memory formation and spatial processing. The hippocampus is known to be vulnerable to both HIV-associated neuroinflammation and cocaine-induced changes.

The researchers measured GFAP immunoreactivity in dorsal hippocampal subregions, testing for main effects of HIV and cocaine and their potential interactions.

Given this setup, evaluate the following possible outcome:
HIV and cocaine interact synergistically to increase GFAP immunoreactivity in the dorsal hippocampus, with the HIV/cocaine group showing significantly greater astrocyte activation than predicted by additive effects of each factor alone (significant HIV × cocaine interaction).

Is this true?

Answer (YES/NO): NO